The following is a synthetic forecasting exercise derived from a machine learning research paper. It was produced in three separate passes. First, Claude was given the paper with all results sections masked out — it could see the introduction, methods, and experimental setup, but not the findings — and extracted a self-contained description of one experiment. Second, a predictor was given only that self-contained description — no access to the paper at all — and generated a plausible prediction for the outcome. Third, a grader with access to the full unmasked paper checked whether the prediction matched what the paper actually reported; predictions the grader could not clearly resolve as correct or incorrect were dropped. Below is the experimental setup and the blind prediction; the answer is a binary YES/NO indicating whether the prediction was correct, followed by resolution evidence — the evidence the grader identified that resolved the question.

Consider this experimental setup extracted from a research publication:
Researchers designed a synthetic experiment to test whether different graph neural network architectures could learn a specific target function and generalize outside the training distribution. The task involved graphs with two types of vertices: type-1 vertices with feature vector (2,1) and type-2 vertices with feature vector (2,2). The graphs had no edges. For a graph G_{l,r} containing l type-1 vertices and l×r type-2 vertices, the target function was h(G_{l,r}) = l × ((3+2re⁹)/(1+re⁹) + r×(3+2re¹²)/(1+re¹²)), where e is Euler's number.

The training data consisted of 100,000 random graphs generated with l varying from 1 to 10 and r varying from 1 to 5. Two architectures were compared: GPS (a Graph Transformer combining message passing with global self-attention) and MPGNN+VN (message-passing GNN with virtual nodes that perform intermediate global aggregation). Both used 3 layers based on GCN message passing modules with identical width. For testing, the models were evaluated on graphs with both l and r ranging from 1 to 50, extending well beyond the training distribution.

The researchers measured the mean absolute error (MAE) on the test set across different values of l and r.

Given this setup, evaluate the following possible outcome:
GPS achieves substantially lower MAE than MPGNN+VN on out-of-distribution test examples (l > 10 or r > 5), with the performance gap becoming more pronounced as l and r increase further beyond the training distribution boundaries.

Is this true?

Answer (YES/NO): YES